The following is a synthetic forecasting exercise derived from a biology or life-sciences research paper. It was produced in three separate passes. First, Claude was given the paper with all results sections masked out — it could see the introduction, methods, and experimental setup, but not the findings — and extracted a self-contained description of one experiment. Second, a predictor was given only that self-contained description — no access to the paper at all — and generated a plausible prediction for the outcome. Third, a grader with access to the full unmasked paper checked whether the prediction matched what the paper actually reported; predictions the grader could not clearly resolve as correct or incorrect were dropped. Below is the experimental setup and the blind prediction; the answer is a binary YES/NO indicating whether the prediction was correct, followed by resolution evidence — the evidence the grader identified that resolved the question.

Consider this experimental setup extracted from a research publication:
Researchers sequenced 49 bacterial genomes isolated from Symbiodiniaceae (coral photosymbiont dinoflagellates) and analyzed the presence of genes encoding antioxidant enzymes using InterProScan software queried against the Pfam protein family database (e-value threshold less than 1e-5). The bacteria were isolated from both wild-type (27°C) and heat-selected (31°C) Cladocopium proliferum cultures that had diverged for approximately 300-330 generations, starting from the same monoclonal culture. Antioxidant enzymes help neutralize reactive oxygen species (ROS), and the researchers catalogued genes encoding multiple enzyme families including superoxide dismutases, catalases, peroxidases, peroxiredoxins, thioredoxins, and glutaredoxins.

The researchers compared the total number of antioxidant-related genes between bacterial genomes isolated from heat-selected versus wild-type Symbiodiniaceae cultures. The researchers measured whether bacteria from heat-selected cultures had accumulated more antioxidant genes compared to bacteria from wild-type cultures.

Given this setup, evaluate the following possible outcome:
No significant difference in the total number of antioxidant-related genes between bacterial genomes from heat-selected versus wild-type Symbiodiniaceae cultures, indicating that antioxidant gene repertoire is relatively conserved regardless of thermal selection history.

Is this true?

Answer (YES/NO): YES